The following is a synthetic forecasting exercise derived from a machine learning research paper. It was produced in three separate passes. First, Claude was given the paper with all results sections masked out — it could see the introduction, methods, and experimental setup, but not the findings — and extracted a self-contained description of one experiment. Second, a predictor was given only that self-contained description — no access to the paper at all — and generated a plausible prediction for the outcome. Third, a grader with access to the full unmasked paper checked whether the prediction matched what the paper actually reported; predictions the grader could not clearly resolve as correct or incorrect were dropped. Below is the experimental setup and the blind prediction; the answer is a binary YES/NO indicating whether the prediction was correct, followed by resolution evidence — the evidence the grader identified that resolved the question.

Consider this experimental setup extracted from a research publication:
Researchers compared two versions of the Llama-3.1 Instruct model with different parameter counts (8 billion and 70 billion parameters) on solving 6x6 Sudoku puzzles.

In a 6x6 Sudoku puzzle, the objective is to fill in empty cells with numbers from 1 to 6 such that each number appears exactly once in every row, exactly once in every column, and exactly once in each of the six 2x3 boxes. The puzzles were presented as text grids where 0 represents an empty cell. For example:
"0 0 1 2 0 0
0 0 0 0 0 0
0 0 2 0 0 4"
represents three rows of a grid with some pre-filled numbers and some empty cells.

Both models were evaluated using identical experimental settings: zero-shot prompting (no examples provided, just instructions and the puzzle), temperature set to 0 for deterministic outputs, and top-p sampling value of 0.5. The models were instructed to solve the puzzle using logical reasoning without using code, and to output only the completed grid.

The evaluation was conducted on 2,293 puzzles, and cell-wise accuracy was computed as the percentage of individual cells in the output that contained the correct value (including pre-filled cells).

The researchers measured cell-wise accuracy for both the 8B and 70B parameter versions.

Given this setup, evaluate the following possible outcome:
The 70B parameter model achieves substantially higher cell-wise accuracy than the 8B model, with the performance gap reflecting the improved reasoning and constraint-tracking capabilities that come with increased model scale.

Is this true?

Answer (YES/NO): NO